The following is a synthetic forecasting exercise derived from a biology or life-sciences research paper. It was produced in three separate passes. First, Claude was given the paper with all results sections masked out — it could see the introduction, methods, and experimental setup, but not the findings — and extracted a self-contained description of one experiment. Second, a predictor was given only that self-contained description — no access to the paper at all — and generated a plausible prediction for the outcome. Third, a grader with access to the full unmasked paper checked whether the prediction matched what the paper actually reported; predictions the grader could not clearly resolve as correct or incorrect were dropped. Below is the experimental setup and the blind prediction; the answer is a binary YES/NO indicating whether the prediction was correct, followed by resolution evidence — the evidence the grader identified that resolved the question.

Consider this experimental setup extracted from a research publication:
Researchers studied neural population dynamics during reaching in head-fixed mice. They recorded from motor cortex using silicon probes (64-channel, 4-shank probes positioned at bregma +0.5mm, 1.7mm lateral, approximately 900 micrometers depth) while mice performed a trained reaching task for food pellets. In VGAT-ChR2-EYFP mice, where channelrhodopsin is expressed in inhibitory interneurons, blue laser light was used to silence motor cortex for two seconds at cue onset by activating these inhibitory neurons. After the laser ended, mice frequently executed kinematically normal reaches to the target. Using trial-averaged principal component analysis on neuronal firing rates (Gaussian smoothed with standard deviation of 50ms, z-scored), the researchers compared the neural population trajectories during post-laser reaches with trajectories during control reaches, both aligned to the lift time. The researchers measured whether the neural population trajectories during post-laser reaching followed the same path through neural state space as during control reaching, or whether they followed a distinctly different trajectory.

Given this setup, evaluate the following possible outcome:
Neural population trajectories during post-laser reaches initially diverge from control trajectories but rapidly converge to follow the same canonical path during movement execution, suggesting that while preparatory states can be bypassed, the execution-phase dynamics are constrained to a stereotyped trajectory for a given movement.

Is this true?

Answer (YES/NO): NO